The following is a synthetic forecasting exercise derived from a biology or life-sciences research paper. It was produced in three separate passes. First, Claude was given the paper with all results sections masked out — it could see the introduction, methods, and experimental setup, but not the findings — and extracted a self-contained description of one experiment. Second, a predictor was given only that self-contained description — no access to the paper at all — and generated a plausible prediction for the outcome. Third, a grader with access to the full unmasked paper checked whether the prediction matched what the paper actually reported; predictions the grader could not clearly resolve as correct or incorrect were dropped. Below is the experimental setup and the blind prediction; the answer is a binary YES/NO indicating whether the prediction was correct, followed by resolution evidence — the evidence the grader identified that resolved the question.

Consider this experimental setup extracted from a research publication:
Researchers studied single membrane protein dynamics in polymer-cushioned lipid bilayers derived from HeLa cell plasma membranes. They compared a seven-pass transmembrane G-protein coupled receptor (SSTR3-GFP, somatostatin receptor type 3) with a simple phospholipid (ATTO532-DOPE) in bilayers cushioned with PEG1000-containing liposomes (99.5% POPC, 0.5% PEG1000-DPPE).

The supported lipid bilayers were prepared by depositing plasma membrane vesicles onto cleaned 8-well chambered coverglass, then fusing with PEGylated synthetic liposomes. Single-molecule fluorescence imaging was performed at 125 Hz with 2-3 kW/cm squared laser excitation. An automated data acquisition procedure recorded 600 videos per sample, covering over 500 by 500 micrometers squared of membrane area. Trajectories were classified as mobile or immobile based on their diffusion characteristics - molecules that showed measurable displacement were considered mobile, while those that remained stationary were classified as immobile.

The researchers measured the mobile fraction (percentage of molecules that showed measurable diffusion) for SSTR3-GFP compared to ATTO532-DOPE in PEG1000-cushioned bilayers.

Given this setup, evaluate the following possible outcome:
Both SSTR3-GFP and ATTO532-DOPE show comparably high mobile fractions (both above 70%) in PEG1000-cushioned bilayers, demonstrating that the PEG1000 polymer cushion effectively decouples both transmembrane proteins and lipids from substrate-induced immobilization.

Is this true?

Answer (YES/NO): NO